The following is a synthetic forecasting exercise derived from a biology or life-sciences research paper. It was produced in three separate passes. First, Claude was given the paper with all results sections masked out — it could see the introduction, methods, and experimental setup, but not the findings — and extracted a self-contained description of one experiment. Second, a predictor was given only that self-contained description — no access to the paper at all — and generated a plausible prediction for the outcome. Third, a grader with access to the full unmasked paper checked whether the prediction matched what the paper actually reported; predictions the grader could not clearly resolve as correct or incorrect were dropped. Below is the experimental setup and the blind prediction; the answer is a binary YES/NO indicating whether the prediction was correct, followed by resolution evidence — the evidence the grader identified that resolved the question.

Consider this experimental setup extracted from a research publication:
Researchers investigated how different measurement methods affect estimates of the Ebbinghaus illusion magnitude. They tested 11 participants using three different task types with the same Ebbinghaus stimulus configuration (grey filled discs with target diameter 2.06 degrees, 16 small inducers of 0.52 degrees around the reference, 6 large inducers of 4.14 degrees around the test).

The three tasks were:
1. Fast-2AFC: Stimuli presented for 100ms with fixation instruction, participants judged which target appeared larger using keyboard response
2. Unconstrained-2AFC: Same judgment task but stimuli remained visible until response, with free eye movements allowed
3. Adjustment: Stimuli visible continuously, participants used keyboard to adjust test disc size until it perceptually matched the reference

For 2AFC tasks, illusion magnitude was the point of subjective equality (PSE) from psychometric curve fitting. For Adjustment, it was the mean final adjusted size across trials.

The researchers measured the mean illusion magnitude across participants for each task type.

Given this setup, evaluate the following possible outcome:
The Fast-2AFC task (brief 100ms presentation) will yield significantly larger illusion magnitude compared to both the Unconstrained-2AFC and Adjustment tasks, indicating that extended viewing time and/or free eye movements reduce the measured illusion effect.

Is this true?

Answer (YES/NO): NO